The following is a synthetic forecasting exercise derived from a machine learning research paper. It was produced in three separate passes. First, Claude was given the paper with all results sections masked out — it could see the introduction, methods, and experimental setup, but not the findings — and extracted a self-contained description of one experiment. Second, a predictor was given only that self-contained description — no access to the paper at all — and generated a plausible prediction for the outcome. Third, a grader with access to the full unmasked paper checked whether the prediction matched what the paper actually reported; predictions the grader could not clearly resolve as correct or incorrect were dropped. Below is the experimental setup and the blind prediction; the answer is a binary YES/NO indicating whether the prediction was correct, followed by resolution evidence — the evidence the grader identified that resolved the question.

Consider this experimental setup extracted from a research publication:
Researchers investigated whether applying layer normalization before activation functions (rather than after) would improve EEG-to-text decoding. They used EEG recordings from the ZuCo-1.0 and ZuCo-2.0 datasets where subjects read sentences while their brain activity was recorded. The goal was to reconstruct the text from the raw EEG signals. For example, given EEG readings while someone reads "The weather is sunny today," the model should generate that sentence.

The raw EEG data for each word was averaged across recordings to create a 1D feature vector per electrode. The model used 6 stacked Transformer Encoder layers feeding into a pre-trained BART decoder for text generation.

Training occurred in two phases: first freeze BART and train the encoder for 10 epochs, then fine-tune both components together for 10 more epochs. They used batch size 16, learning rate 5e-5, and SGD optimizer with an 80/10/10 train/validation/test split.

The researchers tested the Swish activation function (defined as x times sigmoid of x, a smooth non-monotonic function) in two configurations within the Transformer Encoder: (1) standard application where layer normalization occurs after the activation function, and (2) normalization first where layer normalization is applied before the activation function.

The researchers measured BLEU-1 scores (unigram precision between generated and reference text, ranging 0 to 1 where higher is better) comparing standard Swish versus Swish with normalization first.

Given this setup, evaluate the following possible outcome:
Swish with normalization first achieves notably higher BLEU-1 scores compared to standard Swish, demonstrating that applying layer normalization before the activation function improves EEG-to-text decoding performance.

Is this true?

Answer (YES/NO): NO